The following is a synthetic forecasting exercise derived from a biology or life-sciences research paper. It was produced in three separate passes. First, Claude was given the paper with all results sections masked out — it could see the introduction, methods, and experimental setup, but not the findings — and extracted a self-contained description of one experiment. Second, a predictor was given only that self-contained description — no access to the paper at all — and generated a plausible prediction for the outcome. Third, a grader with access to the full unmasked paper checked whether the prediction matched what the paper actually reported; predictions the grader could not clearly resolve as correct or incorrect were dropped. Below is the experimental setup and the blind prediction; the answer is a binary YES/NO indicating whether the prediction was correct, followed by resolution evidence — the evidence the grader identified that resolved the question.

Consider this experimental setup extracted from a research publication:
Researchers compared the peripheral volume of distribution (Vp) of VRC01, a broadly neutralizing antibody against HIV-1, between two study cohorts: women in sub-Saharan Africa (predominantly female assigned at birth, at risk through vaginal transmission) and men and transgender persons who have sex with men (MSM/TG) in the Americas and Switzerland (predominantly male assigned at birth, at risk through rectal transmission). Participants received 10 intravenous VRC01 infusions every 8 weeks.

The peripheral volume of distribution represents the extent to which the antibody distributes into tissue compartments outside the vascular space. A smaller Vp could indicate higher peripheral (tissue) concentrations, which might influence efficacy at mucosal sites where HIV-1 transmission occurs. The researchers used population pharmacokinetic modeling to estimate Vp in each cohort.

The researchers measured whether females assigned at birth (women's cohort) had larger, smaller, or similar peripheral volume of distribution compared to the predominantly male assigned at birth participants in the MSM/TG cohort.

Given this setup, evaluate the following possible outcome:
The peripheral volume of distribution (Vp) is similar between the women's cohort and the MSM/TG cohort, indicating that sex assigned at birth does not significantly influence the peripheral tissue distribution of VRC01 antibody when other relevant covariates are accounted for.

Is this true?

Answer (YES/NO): NO